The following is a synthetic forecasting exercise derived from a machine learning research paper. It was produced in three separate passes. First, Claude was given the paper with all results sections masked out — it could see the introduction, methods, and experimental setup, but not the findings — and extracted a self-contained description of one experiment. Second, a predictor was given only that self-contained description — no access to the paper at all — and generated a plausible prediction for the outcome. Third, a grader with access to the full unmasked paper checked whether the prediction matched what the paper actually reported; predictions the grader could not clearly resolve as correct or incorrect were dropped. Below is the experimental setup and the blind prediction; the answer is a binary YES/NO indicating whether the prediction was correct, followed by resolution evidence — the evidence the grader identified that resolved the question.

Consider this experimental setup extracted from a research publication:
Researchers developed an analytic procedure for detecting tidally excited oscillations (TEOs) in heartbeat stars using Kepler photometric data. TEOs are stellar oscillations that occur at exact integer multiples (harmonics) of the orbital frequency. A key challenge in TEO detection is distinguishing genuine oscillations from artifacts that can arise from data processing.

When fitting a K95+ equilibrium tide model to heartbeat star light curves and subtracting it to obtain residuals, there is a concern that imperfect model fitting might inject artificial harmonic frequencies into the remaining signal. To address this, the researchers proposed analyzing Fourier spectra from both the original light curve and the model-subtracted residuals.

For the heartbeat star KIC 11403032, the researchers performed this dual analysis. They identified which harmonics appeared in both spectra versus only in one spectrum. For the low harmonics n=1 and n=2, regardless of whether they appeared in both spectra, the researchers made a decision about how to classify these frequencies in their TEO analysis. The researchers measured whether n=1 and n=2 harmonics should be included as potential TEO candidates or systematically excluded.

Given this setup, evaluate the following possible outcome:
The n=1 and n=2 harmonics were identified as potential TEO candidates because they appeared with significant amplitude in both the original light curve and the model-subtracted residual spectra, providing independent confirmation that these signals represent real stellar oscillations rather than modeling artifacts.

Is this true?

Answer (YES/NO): NO